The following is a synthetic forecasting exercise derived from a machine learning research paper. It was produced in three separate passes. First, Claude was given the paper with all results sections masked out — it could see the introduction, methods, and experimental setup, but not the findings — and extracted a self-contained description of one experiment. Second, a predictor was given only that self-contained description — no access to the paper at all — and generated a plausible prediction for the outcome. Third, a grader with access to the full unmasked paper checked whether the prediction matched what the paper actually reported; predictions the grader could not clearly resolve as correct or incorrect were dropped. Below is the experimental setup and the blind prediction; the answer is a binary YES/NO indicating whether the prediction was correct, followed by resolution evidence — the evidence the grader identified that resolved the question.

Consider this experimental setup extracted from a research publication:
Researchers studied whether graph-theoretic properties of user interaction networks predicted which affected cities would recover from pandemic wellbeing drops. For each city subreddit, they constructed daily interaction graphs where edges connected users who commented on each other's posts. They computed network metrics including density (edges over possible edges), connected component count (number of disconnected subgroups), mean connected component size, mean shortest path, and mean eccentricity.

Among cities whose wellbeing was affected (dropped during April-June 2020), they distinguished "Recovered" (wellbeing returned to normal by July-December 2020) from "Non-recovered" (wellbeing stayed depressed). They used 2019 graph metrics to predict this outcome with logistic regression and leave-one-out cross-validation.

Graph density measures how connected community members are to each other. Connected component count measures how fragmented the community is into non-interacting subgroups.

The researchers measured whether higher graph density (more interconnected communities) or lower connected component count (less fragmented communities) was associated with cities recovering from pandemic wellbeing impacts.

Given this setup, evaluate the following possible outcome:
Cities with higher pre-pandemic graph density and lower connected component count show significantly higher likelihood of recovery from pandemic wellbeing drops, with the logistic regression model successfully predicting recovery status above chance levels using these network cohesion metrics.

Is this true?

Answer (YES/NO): NO